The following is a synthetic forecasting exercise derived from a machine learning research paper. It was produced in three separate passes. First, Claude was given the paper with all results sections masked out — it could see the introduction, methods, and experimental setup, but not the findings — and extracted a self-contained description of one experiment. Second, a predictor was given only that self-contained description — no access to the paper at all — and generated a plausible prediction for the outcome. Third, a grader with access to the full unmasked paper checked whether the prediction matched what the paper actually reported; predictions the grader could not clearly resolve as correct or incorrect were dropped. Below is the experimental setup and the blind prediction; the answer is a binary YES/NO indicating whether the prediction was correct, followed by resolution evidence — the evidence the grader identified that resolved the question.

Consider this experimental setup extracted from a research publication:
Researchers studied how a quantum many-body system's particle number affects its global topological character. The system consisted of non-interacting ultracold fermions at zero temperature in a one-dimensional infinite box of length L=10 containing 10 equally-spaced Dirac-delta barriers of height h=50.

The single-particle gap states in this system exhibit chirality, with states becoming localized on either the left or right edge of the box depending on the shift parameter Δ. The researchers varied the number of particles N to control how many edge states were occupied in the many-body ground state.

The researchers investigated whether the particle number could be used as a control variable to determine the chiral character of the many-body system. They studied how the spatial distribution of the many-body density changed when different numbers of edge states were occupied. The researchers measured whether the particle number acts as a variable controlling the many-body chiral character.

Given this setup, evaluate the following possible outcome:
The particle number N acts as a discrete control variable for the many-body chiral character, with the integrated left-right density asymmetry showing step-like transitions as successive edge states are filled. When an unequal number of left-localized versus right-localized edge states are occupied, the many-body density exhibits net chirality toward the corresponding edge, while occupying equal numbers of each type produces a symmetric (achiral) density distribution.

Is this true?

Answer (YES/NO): YES